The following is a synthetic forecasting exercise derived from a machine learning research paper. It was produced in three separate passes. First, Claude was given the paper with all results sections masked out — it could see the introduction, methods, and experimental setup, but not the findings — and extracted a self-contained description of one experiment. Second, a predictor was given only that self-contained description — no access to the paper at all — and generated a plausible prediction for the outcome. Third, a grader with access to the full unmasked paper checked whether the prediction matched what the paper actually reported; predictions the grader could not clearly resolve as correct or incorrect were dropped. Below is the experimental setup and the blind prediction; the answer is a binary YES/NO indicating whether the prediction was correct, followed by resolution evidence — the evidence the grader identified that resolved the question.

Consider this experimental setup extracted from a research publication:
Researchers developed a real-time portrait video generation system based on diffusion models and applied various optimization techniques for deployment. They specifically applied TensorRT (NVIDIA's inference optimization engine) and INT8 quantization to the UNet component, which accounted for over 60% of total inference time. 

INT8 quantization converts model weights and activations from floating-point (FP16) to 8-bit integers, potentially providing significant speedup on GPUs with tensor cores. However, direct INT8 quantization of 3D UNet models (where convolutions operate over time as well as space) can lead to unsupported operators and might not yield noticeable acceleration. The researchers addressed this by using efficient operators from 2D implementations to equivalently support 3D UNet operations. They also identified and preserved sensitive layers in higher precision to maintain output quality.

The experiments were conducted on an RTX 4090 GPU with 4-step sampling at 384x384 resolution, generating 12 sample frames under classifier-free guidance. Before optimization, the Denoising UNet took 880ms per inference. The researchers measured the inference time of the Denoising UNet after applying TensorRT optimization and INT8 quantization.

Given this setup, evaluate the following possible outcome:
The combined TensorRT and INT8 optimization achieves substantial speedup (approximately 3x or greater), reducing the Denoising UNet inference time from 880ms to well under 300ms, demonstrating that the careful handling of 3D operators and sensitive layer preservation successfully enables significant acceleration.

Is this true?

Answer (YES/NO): NO